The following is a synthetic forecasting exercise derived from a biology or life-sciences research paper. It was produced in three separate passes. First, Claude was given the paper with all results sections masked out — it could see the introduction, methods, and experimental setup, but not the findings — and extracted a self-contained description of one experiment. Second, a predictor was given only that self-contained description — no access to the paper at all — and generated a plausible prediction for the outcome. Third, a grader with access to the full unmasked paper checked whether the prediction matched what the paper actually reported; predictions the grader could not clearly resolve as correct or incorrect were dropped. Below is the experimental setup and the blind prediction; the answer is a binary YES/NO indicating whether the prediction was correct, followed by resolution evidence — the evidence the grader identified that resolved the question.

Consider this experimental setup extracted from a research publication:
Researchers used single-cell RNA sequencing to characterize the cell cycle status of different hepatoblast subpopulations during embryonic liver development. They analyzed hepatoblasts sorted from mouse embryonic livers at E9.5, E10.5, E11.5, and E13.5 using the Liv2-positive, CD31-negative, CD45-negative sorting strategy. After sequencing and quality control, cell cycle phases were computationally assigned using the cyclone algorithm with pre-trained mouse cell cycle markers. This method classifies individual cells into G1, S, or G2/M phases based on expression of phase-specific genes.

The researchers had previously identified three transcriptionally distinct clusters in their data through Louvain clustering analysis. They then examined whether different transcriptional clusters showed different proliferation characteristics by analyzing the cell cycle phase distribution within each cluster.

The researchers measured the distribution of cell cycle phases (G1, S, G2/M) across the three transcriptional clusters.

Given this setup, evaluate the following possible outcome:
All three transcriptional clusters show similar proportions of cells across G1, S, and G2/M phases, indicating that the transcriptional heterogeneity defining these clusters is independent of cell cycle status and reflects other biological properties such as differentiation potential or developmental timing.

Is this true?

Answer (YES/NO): NO